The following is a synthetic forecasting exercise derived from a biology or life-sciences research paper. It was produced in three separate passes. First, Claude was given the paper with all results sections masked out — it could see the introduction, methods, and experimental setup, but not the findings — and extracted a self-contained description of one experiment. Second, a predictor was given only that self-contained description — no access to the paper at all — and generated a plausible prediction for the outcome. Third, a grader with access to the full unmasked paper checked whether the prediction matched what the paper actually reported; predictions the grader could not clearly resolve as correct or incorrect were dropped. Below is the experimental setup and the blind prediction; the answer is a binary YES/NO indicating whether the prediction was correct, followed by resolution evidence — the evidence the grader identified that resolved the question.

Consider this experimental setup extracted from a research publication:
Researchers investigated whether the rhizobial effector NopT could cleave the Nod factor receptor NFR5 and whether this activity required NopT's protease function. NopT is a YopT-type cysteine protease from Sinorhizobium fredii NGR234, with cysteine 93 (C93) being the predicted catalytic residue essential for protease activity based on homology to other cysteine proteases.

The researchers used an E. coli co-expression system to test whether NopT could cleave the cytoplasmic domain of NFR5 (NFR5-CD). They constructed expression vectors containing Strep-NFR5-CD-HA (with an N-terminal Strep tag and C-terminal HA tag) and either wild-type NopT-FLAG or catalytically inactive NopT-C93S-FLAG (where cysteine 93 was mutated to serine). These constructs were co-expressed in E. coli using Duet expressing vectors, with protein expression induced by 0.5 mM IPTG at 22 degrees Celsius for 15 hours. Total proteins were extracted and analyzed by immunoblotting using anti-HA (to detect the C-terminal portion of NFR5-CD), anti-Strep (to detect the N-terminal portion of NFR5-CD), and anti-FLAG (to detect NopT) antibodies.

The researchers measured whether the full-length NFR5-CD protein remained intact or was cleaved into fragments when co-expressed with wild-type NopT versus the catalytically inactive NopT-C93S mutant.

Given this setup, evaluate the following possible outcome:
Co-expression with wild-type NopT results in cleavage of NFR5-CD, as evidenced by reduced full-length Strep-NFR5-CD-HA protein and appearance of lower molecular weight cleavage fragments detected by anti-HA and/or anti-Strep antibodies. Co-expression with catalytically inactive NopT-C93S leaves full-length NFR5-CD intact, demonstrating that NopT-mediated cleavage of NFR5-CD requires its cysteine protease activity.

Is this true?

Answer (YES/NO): YES